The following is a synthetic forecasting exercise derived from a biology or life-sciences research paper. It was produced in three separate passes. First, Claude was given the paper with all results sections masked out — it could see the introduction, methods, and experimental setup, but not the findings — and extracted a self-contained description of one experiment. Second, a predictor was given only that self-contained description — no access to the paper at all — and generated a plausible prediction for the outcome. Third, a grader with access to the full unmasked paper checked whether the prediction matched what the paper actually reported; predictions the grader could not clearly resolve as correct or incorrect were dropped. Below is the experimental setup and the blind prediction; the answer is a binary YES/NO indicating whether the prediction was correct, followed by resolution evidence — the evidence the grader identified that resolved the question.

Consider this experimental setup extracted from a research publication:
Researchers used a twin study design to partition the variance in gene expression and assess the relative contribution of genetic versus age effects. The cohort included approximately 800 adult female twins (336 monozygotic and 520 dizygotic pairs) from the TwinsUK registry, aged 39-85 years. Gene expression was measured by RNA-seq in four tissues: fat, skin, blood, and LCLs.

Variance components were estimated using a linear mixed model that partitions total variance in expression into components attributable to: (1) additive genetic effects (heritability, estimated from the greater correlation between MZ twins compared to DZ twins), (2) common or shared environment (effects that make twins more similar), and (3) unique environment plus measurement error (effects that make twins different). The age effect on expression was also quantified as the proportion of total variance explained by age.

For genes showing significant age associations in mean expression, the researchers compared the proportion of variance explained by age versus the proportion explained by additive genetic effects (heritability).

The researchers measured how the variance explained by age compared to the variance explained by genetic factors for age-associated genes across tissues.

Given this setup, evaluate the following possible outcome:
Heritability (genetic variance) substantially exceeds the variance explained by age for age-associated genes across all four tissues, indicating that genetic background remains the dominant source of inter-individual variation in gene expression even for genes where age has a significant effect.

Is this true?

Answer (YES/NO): YES